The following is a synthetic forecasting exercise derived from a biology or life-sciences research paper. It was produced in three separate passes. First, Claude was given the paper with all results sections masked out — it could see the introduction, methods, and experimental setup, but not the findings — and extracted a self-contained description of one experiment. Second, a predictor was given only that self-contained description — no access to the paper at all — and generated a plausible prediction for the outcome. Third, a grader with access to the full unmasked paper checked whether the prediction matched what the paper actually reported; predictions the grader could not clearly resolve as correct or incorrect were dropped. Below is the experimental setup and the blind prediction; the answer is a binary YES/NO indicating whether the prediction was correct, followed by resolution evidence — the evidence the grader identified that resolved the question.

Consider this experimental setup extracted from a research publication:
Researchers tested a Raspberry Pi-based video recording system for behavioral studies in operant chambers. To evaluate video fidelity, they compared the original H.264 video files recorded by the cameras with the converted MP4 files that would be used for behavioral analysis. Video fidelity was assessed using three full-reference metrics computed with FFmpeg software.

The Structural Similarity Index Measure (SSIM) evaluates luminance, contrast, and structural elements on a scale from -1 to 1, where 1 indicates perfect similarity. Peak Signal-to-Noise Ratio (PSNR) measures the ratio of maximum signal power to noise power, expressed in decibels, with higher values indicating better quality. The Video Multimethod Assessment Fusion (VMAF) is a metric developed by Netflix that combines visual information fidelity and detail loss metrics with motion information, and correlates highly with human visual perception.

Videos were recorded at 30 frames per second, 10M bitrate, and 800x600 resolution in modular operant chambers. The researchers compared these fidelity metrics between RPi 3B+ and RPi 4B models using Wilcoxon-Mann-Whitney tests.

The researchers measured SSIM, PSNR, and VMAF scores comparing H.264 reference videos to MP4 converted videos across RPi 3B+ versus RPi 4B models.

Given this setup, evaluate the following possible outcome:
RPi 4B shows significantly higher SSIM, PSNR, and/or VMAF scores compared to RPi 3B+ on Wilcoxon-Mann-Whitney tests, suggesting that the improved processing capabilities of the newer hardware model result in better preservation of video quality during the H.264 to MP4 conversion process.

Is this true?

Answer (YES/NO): NO